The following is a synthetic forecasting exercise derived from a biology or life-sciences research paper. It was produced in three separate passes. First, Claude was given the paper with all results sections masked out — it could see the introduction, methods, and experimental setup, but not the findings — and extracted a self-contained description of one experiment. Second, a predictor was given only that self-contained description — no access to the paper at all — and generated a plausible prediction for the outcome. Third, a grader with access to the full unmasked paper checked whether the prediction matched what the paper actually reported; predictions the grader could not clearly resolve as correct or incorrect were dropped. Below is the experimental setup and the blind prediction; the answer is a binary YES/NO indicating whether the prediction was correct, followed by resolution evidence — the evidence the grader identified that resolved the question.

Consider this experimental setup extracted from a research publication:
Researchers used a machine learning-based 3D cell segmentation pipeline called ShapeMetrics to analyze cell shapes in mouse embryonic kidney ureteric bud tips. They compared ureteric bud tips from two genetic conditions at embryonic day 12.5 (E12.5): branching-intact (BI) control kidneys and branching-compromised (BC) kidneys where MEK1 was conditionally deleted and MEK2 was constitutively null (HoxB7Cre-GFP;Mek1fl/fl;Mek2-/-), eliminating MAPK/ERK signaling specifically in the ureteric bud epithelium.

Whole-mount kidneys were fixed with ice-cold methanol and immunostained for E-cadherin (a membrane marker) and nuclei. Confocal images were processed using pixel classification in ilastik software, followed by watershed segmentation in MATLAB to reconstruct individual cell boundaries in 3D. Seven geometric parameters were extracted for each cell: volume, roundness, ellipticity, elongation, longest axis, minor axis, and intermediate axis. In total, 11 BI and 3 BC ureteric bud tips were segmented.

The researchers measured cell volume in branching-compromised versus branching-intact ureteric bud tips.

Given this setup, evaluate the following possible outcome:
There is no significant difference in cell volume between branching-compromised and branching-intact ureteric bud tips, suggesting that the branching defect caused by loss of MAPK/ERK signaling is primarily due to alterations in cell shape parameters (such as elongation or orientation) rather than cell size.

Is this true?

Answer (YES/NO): NO